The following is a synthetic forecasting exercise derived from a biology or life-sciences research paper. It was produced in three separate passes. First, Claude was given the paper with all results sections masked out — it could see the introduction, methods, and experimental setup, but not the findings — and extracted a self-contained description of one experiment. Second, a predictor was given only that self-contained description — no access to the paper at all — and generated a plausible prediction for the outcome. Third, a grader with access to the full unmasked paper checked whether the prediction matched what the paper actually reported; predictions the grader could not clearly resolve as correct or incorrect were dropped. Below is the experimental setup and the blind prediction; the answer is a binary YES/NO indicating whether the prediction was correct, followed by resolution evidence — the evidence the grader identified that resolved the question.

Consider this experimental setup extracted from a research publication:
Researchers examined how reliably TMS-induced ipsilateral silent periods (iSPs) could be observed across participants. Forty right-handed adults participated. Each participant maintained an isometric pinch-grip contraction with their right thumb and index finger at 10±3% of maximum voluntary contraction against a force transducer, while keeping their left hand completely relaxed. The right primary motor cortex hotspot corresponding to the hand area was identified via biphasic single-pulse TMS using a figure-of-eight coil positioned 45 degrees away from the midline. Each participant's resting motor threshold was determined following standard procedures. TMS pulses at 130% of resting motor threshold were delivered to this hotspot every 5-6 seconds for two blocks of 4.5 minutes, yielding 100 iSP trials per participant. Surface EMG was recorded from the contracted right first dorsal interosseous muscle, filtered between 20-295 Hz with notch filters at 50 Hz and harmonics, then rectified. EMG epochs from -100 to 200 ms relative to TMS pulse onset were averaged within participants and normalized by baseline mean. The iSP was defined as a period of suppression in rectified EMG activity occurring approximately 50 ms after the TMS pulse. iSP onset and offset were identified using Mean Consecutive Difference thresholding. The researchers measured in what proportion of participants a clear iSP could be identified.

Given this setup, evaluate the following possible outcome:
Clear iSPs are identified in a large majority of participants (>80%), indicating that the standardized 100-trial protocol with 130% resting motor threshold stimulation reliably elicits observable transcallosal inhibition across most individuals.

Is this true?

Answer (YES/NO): YES